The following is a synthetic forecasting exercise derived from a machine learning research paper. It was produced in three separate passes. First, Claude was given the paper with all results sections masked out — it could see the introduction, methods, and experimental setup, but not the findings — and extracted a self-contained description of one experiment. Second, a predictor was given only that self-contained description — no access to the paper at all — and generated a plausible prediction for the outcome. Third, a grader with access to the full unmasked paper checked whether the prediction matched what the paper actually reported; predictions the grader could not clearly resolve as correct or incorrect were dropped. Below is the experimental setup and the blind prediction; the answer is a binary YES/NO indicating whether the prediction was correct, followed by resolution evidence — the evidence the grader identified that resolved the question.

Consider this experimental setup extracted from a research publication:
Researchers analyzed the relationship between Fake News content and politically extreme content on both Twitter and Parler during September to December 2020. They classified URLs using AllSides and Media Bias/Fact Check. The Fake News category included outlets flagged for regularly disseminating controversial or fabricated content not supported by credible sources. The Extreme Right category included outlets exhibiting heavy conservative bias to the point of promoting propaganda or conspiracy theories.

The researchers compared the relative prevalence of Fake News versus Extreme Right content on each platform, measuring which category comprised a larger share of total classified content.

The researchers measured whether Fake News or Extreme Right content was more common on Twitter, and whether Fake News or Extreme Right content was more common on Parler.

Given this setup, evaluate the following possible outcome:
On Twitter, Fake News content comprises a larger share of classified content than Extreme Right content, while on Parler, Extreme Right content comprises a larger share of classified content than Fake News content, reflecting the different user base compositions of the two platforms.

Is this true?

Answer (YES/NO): NO